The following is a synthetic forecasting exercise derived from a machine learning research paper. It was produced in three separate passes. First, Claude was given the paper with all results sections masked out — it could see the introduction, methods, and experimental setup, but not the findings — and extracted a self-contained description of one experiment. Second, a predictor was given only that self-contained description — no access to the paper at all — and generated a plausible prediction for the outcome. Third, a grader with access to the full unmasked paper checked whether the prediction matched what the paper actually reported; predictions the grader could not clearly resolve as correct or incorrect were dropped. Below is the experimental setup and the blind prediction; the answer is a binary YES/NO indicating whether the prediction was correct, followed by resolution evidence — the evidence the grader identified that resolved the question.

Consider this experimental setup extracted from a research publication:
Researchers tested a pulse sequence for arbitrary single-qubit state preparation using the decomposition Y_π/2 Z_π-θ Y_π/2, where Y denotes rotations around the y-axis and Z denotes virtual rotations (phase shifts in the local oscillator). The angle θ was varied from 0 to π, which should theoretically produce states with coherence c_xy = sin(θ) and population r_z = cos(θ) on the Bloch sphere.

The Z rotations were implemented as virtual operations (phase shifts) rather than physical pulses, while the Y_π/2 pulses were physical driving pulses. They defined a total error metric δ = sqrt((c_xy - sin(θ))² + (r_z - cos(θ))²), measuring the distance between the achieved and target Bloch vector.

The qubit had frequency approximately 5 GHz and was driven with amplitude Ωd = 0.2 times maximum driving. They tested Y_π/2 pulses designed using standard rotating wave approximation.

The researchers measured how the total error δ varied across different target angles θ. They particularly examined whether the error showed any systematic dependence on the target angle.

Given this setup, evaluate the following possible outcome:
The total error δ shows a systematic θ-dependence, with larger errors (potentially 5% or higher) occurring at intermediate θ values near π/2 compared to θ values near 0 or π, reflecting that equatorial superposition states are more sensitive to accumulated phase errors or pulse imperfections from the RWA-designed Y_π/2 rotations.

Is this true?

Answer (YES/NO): NO